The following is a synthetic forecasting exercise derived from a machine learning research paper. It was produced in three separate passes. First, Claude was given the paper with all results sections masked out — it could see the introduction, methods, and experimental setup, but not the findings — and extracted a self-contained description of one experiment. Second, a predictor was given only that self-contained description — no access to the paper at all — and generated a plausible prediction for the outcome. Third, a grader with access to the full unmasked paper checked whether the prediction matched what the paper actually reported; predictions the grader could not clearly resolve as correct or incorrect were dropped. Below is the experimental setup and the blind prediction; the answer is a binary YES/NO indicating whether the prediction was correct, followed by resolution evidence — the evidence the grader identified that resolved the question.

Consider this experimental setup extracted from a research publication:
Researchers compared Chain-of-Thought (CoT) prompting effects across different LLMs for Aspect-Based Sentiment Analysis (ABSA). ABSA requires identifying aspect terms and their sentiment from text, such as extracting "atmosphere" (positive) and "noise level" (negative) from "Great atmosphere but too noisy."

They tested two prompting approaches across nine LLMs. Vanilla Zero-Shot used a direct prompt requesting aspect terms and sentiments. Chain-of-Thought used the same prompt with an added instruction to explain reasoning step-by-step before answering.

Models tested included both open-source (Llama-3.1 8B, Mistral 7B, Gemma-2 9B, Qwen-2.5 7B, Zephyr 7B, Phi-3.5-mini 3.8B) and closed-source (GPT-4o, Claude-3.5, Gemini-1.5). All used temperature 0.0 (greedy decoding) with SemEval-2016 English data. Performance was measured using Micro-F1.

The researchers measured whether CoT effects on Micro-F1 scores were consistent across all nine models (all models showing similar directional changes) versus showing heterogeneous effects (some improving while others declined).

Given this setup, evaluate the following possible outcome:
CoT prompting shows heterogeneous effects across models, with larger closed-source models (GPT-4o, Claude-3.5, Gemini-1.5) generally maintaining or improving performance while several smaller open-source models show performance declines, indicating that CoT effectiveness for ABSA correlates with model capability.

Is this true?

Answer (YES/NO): NO